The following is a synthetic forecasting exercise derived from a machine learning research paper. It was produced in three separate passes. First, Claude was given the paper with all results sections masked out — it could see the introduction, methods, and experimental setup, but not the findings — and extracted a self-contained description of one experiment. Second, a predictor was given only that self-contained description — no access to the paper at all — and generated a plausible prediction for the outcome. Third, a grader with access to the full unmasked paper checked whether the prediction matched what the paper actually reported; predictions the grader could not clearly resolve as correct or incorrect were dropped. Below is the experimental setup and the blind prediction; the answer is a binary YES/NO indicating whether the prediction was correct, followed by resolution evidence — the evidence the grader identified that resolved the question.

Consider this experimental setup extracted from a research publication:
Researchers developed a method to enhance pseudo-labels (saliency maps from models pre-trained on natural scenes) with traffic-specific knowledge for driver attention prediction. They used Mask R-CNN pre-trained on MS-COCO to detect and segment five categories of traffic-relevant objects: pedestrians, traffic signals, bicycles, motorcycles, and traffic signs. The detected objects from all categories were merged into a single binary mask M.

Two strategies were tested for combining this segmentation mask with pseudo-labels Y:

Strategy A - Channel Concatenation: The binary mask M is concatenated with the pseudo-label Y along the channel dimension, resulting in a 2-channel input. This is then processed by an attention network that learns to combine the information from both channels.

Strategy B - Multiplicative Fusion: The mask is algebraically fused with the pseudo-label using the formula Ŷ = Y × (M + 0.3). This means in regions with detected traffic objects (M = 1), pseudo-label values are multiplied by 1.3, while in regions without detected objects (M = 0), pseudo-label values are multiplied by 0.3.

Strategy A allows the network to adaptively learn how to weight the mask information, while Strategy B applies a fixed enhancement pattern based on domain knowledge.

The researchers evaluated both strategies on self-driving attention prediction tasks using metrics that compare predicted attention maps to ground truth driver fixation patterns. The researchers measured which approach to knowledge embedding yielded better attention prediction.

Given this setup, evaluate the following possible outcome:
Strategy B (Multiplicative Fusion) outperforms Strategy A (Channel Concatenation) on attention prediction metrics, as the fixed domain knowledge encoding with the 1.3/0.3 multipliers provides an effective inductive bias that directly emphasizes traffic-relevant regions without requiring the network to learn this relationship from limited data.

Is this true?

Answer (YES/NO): YES